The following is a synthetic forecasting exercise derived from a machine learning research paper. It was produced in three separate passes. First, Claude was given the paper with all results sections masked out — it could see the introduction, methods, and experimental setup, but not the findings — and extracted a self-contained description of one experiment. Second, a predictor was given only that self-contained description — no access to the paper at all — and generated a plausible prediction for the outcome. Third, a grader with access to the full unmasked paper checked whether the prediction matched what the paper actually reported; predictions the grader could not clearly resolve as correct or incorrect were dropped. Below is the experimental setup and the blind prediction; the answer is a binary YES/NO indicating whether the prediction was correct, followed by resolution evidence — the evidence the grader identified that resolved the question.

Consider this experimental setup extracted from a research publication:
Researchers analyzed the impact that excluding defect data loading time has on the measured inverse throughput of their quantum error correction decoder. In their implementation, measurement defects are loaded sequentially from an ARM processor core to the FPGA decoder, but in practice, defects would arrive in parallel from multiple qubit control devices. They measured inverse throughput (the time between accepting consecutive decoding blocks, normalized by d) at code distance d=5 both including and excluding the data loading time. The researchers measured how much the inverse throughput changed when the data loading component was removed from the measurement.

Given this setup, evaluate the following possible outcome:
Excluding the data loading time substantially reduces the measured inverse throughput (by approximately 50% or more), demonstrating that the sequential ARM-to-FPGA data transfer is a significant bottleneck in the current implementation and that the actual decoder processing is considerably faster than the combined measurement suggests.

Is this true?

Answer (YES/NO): NO